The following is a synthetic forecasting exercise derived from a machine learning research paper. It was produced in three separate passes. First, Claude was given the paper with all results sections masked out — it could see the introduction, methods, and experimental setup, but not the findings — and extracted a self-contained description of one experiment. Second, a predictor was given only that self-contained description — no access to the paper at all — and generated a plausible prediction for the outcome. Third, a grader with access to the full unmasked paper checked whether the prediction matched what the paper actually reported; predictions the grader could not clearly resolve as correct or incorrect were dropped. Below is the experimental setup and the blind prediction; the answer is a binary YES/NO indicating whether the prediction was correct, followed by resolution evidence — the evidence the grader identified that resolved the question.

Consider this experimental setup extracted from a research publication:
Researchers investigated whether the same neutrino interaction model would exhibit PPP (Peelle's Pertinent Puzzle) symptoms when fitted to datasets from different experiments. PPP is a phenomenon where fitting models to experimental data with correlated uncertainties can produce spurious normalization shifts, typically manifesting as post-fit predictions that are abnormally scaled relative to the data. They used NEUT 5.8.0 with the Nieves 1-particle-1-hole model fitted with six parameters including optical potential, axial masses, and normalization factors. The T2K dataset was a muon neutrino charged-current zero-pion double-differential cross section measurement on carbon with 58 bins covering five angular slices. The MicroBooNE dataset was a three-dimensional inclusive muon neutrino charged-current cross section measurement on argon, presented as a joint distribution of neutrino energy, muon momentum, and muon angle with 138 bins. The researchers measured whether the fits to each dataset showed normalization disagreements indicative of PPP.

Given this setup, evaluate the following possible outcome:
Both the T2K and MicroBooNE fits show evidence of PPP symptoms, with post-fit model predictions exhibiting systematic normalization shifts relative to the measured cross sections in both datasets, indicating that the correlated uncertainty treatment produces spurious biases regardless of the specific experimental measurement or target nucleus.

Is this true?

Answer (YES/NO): NO